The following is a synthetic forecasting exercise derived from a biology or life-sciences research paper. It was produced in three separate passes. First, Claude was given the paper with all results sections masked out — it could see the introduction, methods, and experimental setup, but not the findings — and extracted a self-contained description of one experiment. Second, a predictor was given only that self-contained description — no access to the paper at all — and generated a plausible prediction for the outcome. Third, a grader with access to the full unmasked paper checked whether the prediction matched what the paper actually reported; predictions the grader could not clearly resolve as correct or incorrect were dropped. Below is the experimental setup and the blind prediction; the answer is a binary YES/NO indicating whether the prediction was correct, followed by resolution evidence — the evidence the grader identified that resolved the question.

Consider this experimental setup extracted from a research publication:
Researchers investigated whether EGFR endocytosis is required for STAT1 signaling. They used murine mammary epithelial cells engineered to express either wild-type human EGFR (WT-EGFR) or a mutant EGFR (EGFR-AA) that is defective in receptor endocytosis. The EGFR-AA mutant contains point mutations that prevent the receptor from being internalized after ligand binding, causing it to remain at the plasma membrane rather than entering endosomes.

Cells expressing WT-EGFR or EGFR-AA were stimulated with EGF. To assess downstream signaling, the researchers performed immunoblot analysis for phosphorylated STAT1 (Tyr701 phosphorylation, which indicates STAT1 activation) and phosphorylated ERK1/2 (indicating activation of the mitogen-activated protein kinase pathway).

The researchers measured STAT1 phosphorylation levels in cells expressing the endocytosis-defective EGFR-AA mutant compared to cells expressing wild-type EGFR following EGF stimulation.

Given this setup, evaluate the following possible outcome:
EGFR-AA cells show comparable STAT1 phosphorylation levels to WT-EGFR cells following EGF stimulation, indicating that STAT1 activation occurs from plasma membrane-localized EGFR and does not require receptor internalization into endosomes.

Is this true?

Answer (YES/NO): NO